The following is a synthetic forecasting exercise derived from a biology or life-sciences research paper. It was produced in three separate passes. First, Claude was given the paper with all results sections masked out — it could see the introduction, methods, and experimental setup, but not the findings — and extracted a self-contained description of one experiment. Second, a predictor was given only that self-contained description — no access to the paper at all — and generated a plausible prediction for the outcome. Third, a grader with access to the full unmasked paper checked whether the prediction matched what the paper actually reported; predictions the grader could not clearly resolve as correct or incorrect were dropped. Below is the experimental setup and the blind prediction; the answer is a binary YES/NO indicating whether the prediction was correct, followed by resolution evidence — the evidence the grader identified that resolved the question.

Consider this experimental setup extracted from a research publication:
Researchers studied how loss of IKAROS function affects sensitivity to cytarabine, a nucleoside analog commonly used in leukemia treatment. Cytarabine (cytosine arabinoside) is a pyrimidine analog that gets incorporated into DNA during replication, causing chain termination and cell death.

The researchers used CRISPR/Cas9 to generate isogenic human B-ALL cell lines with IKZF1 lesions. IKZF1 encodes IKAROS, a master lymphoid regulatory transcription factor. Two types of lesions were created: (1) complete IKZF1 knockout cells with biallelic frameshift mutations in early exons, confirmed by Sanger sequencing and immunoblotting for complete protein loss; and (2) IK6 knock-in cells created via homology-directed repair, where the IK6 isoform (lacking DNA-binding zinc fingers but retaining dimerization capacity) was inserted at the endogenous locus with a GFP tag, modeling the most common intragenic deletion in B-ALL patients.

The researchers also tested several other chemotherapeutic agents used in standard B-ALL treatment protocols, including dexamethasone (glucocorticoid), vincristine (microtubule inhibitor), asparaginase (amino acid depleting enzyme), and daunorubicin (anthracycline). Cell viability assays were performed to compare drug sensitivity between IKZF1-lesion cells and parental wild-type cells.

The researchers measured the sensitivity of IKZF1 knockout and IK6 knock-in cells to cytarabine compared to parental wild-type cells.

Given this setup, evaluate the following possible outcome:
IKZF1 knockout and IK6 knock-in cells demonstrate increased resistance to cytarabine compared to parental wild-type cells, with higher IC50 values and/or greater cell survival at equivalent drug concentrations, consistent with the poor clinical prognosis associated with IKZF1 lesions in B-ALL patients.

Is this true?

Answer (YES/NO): NO